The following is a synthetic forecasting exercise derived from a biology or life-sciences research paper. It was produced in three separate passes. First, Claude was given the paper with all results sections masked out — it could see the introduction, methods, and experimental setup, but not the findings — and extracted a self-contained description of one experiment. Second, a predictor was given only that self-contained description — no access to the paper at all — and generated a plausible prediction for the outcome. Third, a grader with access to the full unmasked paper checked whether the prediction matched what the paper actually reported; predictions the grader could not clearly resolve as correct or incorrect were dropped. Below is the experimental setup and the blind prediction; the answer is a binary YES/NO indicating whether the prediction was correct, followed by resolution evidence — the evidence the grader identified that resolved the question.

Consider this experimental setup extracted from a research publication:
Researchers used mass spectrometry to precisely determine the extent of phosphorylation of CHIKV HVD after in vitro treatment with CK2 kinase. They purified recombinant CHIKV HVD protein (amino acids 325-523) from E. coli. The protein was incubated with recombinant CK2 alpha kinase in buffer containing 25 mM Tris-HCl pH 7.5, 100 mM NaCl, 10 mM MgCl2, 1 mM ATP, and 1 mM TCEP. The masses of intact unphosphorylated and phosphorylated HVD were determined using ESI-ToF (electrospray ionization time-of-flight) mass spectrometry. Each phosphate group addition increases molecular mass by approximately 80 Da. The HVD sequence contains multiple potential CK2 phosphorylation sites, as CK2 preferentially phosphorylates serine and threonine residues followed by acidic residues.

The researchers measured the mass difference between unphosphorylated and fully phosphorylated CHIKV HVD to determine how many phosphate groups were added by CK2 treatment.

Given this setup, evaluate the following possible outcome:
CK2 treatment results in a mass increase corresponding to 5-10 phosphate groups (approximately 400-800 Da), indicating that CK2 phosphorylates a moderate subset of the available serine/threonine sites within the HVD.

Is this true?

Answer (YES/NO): YES